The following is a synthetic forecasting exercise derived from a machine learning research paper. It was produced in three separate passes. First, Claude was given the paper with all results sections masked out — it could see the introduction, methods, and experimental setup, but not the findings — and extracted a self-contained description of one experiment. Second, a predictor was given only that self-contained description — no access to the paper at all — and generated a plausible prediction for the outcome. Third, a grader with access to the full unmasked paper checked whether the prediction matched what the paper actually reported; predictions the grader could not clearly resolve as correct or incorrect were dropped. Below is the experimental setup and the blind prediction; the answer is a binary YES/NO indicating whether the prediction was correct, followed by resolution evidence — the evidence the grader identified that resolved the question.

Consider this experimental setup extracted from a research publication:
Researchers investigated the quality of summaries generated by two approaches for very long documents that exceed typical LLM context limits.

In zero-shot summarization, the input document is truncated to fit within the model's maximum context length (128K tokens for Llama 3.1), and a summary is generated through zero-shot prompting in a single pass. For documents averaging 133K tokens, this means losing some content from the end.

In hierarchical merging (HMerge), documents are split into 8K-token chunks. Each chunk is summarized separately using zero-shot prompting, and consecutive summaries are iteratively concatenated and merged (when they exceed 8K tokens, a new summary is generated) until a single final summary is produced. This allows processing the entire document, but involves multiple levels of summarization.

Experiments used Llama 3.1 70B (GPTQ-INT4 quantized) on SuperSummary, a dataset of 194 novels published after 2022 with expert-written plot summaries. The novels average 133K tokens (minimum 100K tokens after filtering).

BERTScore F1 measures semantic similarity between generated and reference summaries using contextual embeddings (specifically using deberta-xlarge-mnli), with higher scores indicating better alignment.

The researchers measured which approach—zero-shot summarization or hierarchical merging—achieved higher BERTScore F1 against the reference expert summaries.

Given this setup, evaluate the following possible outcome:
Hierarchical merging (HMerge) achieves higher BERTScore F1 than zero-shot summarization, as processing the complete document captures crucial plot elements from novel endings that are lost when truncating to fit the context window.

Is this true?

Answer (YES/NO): YES